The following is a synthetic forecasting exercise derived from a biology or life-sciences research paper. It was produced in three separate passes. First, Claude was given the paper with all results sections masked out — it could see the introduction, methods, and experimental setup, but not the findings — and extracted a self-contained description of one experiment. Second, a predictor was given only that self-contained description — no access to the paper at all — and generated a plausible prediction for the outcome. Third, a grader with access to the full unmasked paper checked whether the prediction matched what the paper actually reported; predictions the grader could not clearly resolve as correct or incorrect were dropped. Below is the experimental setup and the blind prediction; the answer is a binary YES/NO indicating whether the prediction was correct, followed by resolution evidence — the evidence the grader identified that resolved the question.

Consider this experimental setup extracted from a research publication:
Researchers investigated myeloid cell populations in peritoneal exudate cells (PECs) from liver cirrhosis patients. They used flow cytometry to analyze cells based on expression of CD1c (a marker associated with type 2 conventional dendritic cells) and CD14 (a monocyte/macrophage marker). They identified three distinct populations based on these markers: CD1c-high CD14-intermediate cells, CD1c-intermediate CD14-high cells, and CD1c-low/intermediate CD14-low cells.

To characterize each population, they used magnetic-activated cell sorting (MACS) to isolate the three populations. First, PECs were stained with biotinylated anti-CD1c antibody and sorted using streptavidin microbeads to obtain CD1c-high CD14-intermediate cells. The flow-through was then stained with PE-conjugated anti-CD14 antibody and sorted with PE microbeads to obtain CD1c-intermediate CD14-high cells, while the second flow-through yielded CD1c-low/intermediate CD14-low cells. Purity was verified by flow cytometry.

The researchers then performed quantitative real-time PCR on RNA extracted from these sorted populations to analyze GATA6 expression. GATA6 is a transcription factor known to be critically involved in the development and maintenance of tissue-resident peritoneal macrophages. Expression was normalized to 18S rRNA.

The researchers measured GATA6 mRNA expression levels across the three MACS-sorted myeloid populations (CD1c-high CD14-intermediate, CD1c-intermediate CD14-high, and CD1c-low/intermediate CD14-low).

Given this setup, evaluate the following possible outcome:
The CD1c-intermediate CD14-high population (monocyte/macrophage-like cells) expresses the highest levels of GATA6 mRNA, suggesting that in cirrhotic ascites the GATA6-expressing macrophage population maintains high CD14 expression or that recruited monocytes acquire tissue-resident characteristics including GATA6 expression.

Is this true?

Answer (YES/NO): NO